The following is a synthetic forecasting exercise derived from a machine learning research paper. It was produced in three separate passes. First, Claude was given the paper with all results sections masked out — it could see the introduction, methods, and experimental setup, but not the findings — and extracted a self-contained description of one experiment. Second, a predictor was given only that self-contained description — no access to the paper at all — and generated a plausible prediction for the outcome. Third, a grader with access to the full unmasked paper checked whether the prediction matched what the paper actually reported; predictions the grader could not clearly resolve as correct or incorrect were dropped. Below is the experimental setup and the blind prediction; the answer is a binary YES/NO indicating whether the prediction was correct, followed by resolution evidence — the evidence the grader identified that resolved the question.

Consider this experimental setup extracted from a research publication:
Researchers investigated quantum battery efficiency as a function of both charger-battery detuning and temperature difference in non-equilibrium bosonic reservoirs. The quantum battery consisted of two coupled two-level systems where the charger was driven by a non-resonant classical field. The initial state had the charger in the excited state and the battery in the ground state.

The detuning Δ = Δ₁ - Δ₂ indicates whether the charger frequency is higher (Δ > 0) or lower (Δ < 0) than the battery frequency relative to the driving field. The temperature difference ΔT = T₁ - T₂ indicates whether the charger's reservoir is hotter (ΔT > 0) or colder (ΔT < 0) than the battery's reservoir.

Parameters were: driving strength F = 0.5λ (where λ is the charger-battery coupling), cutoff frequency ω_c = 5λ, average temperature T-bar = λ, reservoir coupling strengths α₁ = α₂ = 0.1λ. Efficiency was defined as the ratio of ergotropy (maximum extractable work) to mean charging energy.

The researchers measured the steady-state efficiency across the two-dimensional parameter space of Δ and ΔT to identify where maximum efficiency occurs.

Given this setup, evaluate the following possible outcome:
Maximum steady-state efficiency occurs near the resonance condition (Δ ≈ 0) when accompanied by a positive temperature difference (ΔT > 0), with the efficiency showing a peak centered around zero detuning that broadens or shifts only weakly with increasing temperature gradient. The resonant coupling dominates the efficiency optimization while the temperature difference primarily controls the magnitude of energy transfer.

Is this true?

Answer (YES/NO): NO